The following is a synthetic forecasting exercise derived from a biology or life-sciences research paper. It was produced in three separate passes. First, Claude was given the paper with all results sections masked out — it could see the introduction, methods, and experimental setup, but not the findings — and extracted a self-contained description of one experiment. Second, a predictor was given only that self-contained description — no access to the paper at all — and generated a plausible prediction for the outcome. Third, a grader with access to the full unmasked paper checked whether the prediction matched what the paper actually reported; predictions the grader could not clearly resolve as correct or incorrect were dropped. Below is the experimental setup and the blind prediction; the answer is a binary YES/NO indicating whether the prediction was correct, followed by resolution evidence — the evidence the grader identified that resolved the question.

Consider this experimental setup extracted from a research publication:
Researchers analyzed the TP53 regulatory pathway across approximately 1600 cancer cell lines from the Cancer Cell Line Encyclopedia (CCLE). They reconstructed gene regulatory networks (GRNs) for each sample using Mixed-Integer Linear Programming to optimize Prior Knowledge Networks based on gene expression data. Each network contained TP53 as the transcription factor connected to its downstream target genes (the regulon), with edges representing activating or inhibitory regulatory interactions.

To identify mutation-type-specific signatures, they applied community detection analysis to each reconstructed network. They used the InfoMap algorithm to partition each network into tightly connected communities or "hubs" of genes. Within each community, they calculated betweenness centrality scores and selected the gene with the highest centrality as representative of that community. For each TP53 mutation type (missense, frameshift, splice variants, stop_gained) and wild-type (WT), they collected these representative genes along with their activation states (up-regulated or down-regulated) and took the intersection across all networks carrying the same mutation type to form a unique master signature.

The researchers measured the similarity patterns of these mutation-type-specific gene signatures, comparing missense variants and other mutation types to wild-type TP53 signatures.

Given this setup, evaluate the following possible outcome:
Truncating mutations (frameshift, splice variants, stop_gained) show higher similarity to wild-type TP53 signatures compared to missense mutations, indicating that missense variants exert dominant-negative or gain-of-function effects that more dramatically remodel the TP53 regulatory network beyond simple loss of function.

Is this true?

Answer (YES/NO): NO